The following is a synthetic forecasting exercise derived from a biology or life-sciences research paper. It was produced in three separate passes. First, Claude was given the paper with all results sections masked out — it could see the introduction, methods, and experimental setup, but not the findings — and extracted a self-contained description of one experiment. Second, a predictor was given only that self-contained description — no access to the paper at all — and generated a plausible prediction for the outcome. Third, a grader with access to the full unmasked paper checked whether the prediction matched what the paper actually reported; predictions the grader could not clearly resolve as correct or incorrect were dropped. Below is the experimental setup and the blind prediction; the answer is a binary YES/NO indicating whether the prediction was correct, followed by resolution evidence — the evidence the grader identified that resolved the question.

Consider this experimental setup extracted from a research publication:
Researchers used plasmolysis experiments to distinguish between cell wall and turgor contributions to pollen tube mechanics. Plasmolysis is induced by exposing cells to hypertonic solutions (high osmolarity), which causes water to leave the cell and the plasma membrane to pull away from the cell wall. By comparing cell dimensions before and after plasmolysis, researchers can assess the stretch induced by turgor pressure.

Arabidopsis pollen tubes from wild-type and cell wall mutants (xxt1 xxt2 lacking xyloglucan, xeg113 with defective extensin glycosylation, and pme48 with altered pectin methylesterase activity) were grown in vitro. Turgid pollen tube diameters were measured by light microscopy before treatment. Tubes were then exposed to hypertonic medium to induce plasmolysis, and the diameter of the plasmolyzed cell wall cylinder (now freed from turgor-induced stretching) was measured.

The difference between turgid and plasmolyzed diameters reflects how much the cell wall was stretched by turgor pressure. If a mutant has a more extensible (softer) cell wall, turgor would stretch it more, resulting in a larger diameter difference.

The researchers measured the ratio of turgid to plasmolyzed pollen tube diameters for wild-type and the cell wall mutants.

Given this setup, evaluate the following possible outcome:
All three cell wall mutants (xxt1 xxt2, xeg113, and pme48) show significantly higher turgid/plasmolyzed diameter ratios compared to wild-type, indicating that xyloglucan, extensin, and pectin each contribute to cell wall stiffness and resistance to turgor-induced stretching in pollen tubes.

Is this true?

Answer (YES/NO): NO